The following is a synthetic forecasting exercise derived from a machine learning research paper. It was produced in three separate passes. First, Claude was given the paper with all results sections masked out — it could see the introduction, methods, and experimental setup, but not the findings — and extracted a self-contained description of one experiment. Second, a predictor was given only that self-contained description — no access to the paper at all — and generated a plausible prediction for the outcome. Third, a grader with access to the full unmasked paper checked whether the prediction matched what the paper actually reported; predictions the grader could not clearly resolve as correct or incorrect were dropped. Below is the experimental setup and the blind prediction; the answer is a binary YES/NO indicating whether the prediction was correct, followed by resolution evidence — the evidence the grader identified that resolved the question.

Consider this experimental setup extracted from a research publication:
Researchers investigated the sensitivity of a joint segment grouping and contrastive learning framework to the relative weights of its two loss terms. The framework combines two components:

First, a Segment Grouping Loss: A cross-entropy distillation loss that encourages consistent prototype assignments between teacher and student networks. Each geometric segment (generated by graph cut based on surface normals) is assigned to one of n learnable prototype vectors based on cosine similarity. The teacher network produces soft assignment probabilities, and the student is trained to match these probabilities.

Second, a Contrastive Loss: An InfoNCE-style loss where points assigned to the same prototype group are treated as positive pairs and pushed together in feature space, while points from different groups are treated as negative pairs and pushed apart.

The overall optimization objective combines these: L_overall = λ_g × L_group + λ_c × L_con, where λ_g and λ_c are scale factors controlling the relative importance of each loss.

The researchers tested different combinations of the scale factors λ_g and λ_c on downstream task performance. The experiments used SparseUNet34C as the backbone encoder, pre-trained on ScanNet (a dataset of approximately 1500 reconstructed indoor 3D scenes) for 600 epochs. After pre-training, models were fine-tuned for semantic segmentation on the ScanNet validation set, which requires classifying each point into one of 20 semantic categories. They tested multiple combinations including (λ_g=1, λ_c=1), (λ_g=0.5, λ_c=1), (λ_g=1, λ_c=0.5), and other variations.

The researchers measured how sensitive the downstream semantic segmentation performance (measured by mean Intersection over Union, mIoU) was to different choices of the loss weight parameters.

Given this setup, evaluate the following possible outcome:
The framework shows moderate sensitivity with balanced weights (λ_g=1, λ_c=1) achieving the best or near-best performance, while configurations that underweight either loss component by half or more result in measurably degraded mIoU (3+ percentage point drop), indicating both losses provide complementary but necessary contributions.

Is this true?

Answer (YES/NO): NO